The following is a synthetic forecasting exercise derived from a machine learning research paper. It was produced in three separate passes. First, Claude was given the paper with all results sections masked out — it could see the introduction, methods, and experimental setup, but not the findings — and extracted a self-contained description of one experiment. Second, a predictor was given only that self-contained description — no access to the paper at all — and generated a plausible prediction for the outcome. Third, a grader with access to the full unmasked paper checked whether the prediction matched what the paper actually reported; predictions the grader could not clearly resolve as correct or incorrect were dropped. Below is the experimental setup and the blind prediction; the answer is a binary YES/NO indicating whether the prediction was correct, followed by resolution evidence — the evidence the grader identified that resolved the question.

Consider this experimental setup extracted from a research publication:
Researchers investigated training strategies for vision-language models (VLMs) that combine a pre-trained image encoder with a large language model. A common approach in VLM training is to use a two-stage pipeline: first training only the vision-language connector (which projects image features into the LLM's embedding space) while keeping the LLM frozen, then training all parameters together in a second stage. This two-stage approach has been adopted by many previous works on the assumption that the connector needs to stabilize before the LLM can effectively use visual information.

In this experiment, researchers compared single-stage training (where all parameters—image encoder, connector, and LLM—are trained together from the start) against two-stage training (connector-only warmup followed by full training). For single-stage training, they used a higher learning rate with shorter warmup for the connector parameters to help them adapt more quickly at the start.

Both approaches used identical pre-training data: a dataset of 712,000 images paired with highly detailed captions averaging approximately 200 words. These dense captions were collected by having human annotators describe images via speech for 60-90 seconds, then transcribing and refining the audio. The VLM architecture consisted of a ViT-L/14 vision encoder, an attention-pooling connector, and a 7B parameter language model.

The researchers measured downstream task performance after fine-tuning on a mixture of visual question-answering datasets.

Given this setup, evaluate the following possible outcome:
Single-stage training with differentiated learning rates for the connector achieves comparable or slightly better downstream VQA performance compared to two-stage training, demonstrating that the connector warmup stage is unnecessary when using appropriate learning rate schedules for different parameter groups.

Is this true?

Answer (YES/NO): YES